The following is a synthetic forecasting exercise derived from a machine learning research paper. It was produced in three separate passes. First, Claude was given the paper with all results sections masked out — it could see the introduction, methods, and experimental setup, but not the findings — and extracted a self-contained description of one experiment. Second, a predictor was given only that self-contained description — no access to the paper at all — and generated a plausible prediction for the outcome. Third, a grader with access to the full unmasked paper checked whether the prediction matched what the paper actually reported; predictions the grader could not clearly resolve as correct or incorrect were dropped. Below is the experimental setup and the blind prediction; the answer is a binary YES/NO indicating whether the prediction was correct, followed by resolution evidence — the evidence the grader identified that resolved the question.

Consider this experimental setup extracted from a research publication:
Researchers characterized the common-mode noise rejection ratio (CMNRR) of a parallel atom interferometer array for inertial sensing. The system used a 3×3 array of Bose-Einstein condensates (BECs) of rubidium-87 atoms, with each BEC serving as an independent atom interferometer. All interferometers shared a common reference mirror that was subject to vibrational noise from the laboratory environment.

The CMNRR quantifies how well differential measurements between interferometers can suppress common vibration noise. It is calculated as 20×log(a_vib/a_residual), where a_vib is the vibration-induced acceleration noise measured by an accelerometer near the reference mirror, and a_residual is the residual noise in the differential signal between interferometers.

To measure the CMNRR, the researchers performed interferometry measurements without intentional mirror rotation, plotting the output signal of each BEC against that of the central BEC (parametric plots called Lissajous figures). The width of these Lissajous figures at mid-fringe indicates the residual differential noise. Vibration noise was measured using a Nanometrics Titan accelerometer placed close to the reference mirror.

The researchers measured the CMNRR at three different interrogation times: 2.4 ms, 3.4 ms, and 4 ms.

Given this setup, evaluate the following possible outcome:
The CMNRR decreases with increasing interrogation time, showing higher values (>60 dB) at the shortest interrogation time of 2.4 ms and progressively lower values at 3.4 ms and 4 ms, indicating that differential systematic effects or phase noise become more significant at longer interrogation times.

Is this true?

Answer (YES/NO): NO